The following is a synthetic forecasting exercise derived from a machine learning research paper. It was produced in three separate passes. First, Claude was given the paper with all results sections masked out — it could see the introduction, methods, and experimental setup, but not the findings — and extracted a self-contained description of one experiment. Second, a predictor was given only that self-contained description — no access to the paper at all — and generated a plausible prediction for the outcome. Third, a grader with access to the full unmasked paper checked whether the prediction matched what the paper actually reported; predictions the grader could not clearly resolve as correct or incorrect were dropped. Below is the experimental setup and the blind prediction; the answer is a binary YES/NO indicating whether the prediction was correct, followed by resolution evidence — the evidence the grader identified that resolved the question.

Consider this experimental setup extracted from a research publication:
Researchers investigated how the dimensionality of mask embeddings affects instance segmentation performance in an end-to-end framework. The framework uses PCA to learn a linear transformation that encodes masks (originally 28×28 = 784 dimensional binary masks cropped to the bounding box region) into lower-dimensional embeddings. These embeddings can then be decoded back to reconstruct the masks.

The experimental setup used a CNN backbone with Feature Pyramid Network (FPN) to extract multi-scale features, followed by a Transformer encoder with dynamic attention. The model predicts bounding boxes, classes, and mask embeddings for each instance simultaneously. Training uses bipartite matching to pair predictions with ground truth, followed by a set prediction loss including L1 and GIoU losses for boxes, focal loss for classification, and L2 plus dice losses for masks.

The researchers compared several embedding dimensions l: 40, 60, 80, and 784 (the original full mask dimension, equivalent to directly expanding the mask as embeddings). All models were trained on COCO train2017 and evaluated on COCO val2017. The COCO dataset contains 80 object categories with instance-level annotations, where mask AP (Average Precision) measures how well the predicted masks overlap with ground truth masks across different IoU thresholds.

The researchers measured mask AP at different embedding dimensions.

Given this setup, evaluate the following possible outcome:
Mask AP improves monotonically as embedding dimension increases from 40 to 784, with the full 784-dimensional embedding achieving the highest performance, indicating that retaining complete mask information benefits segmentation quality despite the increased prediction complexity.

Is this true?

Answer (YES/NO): NO